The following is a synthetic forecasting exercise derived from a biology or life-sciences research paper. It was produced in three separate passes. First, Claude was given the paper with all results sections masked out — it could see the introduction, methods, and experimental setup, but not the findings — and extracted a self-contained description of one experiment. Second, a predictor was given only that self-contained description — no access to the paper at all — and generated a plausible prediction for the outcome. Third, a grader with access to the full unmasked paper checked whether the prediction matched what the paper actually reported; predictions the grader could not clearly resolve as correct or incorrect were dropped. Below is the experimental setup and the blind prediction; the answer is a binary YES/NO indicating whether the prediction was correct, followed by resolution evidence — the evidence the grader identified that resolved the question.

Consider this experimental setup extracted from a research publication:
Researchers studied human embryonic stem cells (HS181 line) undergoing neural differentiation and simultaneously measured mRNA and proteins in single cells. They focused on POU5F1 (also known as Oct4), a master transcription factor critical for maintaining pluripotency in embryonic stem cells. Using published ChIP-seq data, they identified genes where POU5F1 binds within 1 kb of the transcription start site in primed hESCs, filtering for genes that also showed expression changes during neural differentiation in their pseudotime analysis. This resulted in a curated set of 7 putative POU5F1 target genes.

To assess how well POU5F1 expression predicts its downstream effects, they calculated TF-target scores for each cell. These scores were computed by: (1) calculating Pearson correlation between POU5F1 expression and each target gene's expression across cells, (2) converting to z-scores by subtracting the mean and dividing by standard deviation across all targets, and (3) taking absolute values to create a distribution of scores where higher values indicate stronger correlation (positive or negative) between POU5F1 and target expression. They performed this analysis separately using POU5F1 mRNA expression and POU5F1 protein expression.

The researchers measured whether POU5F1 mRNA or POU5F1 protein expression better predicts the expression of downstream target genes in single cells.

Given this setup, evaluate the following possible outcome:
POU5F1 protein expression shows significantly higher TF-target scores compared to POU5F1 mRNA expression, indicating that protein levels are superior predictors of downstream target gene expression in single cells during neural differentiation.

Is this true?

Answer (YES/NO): YES